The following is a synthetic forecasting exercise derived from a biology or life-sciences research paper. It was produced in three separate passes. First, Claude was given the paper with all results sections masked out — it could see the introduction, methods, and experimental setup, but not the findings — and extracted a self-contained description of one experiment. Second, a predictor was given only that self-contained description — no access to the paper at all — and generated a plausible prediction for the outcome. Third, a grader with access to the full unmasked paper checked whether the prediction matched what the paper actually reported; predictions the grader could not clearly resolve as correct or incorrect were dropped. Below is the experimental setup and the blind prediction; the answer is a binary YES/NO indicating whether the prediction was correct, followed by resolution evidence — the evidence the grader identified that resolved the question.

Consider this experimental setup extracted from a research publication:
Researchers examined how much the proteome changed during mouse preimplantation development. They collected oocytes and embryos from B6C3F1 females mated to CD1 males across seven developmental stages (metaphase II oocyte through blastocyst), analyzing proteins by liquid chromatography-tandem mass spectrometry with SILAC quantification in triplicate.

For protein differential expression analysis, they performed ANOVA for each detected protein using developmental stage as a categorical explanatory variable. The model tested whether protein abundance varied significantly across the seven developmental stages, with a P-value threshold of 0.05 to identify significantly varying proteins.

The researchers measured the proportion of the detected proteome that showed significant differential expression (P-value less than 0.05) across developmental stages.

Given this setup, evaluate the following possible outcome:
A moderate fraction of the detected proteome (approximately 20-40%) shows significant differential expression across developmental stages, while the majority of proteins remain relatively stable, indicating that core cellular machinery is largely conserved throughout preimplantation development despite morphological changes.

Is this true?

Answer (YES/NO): YES